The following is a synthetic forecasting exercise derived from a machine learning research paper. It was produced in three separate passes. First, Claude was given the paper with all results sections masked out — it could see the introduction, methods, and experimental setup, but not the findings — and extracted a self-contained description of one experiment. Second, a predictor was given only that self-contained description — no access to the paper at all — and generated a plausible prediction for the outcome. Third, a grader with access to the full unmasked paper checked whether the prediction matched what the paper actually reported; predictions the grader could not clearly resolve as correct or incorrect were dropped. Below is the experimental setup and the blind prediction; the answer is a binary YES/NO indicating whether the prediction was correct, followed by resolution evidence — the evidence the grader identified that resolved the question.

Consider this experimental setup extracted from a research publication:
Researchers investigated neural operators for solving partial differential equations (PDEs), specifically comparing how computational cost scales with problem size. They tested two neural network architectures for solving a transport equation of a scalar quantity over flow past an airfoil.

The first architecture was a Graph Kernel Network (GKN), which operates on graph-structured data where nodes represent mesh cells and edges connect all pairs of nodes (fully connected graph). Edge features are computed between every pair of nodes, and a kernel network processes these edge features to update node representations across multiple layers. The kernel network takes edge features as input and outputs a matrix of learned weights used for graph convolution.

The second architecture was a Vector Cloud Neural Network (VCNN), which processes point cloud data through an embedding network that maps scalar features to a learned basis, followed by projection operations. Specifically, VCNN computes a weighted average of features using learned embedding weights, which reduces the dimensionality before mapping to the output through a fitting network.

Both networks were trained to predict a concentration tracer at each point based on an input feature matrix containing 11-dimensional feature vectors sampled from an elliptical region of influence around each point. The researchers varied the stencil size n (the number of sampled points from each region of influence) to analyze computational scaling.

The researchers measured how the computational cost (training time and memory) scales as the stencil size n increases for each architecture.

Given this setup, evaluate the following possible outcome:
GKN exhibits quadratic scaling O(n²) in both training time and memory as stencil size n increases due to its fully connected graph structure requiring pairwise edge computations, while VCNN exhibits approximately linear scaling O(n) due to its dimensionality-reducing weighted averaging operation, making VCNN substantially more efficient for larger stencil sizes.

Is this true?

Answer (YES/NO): NO